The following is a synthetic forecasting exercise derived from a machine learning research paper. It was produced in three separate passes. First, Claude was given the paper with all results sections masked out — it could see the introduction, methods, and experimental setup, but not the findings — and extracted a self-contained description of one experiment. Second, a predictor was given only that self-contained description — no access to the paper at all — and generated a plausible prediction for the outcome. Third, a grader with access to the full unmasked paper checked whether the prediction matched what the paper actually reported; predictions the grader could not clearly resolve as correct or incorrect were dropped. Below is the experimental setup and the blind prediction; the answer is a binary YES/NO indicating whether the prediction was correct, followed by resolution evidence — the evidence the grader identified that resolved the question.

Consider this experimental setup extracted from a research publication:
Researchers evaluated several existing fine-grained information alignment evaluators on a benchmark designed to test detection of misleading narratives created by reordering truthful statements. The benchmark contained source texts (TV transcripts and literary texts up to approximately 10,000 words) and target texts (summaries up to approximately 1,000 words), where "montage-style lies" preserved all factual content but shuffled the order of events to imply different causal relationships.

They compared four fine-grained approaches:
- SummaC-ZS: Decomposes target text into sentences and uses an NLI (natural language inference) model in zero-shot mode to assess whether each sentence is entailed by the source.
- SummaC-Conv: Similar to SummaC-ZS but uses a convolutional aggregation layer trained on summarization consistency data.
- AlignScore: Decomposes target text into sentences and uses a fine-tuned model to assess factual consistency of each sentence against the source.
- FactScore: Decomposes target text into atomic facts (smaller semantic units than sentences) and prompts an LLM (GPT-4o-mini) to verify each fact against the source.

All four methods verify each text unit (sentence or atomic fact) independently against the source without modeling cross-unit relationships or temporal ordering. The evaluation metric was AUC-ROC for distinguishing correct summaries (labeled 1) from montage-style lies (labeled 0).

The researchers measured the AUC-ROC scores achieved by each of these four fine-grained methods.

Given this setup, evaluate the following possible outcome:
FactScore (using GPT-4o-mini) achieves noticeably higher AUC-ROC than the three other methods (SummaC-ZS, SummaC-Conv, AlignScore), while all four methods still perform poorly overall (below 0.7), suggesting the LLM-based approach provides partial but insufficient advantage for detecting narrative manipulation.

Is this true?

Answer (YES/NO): NO